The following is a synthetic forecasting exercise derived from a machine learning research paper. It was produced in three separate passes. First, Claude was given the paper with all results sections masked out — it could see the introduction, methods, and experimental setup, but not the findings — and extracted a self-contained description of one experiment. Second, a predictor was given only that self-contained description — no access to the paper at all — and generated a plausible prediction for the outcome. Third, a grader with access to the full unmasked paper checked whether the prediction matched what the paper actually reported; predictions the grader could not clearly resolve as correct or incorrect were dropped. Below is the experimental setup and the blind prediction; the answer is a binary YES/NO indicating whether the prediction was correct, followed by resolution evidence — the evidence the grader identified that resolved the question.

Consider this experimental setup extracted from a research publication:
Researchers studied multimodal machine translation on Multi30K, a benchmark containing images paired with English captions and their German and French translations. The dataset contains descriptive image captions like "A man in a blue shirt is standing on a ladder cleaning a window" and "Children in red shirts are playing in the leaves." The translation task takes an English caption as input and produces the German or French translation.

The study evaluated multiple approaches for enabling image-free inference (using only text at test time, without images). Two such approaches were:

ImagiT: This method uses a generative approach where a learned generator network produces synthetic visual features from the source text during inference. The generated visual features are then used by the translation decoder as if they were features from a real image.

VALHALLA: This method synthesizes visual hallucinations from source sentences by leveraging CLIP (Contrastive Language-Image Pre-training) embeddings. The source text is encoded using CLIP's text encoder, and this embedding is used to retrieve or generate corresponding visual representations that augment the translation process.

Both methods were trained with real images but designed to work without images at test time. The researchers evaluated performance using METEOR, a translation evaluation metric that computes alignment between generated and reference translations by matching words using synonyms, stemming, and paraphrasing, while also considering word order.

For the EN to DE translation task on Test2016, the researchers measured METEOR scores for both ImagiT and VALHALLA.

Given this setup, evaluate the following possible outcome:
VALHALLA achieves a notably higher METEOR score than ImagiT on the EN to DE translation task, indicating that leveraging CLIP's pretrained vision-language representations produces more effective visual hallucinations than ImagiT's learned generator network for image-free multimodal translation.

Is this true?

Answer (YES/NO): YES